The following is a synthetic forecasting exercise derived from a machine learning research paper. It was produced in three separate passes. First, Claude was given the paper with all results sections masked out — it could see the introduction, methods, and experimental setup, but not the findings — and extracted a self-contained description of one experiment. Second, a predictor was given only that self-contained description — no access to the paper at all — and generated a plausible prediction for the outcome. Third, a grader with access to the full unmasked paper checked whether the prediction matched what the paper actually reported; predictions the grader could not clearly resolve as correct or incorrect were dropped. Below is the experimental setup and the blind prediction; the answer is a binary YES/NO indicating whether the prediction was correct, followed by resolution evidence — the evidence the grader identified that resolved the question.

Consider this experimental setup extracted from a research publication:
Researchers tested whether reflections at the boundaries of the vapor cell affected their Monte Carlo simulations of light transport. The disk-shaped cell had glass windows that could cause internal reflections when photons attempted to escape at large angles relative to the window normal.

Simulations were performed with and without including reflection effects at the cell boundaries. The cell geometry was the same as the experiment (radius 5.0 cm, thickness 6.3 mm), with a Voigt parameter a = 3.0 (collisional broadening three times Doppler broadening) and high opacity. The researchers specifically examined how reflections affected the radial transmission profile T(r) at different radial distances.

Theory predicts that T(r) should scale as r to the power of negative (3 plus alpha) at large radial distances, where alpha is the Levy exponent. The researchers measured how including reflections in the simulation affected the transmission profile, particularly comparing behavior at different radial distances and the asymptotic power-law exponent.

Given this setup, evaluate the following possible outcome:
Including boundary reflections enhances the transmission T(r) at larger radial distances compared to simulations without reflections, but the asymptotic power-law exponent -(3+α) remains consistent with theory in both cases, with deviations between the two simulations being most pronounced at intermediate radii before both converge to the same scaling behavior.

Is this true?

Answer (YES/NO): NO